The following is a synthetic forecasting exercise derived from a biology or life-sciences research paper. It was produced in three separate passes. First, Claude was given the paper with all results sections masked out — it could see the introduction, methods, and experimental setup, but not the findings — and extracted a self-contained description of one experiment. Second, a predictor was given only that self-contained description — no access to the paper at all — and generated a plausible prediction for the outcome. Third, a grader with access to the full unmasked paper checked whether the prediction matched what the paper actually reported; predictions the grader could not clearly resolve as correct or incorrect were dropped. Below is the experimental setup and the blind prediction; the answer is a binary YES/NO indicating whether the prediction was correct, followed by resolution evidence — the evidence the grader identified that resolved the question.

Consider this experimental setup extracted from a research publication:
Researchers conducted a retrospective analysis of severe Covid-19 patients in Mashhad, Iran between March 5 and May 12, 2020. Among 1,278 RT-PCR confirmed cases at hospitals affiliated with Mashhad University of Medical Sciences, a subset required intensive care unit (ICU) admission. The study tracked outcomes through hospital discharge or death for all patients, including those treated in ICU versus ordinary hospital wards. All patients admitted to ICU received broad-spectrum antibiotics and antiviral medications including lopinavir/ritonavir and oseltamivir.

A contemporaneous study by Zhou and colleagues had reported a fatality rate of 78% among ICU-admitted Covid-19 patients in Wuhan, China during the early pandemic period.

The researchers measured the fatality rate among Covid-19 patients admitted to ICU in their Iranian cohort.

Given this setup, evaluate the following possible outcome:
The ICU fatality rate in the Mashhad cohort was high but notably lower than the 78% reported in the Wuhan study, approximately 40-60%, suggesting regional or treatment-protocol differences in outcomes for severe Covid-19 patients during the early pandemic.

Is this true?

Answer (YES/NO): YES